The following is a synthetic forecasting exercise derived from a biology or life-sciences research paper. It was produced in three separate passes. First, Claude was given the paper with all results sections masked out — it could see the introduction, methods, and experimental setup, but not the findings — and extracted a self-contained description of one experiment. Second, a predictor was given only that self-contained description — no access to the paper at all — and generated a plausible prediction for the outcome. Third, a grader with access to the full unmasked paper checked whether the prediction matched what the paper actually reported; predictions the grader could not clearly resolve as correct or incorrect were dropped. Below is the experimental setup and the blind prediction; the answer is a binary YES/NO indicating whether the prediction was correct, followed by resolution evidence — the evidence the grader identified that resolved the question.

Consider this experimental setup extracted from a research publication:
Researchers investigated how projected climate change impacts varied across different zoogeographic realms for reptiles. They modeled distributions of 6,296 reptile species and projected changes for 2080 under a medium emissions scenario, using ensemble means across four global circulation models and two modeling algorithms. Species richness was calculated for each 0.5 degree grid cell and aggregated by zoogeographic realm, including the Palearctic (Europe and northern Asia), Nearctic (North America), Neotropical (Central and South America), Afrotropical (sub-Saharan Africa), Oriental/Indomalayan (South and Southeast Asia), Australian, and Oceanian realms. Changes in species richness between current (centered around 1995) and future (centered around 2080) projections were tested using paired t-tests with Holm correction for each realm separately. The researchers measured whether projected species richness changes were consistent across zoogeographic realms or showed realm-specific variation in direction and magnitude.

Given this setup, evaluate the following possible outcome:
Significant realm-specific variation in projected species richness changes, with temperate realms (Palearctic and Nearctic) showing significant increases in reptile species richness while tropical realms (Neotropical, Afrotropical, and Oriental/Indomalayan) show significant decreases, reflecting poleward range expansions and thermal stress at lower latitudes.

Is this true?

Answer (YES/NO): YES